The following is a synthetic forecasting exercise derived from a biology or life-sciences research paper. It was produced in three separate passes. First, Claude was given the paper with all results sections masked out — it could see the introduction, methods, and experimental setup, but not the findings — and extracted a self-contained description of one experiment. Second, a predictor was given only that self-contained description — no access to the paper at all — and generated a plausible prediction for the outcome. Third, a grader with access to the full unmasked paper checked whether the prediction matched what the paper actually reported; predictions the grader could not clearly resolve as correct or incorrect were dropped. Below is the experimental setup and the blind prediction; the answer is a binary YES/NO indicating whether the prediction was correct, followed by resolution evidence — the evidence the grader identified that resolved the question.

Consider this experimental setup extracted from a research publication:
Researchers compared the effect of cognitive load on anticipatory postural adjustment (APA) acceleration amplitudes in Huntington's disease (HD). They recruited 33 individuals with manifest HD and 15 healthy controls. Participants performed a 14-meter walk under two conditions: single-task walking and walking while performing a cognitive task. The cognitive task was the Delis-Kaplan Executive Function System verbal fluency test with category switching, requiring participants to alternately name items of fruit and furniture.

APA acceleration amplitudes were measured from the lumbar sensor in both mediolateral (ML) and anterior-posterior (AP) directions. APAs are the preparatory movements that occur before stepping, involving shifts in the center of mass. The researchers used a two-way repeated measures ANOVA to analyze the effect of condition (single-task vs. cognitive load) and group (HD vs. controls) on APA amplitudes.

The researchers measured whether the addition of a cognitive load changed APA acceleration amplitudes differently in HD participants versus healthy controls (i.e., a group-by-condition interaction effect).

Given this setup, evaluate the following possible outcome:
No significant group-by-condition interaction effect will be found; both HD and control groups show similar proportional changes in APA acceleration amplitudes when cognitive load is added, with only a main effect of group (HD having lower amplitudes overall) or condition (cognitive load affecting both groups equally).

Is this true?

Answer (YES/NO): NO